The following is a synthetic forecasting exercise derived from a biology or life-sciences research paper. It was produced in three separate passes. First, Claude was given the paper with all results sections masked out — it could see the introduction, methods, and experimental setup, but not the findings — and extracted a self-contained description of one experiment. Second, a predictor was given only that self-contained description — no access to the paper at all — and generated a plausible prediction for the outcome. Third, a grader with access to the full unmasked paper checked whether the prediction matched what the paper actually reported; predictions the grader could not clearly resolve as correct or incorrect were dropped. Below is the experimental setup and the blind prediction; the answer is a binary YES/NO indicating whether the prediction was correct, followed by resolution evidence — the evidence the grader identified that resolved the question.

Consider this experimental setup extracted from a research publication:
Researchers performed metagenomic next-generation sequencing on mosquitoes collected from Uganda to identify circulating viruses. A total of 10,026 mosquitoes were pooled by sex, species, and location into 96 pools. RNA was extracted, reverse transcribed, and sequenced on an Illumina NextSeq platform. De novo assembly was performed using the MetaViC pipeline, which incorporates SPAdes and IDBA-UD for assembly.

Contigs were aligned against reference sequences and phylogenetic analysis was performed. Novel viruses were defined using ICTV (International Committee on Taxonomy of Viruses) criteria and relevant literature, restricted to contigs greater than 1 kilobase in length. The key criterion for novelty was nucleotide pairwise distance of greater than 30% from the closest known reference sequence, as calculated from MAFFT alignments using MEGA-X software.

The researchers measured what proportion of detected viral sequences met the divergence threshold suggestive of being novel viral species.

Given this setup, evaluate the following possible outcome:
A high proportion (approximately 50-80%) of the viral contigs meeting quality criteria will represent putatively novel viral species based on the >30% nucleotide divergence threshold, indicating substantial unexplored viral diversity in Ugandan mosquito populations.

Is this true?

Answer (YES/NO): YES